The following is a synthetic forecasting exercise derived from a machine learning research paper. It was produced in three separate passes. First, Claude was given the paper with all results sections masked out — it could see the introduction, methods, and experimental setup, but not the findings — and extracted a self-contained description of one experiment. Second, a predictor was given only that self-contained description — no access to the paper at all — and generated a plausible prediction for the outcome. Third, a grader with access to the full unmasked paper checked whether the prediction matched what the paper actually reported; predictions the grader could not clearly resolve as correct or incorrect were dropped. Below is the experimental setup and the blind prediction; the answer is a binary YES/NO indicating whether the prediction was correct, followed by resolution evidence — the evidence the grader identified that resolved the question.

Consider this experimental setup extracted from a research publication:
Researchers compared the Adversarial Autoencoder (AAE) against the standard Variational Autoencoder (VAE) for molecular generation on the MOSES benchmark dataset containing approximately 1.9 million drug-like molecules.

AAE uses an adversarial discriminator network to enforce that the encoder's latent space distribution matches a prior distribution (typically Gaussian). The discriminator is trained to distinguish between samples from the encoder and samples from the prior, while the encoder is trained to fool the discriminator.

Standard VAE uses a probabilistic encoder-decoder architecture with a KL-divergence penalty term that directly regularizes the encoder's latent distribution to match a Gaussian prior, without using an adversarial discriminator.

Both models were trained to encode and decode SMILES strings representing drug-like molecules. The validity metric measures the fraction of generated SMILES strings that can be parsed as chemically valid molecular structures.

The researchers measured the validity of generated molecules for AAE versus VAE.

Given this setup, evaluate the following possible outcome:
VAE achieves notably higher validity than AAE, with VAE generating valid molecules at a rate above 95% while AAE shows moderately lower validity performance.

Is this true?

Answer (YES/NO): YES